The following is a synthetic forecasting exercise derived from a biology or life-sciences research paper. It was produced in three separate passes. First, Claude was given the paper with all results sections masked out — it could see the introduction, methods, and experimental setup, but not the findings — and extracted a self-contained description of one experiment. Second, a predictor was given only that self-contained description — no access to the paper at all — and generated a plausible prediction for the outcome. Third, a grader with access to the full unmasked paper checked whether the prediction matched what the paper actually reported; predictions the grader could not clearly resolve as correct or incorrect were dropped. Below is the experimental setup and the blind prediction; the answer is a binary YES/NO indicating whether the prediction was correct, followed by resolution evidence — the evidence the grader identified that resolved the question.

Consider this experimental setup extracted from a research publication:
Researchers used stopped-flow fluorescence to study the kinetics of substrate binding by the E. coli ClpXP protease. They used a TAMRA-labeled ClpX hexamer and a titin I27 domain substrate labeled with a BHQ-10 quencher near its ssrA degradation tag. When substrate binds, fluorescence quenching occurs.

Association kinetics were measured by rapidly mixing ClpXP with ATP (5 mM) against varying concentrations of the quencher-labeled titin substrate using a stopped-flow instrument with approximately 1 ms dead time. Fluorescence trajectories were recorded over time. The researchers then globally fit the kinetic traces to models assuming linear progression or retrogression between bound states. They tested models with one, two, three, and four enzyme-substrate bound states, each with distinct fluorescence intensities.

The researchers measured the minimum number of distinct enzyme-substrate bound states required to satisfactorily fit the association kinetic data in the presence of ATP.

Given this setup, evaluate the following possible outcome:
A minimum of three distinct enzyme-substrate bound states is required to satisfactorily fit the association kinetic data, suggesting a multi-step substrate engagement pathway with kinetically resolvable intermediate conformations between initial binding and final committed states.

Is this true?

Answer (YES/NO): YES